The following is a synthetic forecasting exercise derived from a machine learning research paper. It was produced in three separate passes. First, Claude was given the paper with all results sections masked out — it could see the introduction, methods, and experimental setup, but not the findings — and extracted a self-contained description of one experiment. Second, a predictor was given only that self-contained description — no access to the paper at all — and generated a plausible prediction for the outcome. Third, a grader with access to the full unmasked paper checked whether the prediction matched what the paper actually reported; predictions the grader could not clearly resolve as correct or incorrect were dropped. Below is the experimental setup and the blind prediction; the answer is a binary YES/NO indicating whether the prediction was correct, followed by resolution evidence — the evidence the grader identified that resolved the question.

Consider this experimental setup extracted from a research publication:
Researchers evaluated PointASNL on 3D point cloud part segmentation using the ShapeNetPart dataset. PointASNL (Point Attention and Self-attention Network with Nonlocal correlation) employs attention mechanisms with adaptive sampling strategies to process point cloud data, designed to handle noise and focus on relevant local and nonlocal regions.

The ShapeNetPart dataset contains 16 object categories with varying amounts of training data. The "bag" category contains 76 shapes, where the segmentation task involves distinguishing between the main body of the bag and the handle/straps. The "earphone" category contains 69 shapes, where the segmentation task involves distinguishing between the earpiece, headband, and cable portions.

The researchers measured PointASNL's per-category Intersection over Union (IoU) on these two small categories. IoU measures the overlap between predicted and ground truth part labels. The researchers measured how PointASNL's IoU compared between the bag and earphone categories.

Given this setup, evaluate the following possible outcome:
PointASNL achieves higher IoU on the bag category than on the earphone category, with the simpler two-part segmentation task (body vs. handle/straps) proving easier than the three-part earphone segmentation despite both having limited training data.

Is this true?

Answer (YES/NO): YES